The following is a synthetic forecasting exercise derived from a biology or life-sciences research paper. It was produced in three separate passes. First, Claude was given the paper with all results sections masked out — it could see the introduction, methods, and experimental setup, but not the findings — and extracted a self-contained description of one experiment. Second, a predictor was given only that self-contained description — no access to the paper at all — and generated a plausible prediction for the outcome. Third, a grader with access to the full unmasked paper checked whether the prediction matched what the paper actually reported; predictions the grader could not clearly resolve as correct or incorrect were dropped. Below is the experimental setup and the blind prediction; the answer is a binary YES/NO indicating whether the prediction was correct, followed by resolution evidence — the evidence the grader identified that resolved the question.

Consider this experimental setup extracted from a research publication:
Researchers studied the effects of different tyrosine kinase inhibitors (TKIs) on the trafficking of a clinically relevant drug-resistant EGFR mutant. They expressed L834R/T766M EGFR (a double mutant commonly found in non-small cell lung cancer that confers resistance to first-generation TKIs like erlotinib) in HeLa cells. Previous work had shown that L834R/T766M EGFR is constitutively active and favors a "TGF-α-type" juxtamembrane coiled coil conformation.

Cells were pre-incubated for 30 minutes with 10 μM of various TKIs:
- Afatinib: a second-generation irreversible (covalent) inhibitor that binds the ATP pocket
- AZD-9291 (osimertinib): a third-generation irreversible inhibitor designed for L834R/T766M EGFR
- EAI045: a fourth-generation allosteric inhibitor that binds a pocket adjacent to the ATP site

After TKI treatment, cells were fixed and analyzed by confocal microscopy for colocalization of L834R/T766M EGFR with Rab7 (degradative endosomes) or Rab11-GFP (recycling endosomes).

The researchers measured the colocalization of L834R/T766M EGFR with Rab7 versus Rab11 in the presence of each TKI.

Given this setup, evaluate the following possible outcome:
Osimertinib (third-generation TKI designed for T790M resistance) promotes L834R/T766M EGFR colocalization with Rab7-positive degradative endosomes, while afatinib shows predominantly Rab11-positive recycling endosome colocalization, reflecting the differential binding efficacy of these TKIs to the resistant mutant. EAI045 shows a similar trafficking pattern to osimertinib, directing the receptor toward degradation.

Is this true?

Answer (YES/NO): YES